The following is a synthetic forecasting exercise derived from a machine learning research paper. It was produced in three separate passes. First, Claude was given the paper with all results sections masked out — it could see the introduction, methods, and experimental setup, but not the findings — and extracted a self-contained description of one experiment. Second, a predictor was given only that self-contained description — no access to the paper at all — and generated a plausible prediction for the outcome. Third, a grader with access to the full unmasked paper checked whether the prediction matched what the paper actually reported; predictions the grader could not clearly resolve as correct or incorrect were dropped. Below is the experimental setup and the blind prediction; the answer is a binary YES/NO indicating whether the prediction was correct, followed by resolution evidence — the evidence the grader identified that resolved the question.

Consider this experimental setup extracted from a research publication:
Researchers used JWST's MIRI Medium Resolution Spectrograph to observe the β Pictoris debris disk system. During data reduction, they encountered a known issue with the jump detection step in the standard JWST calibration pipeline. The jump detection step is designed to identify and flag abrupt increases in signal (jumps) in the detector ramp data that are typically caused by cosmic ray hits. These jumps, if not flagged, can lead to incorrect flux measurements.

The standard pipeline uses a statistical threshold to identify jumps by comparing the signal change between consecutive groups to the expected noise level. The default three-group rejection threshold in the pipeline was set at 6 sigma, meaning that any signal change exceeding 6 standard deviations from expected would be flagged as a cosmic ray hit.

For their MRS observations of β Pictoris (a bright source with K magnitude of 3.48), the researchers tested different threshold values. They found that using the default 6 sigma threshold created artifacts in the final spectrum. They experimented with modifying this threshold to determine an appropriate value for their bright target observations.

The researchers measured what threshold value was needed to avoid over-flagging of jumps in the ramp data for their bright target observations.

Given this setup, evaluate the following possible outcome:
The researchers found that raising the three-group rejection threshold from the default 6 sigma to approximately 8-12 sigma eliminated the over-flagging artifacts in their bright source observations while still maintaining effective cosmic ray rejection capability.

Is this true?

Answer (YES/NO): NO